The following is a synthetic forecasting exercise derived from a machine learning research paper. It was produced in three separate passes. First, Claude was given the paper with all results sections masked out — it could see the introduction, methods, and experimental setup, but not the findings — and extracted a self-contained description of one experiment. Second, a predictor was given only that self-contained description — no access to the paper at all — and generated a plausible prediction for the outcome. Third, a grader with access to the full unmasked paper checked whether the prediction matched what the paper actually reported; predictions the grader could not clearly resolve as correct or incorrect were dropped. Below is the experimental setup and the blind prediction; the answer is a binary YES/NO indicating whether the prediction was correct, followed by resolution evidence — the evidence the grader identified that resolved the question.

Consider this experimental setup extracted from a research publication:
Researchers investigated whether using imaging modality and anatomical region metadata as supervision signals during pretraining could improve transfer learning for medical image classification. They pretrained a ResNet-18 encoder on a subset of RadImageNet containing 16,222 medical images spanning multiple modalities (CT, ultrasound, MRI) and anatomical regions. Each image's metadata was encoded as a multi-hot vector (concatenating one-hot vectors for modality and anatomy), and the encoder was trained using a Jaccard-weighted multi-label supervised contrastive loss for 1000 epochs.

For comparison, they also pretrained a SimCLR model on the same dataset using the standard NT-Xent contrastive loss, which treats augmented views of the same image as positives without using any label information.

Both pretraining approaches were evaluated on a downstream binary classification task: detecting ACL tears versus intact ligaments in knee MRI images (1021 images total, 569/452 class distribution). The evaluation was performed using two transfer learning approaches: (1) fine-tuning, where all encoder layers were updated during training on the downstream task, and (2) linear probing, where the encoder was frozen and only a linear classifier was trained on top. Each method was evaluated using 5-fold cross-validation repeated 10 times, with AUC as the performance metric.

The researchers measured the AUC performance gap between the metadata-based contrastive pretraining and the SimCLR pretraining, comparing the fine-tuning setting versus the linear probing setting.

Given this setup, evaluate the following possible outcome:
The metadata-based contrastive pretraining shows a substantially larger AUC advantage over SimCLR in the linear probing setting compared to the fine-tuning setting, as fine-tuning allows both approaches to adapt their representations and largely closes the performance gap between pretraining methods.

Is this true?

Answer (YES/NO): NO